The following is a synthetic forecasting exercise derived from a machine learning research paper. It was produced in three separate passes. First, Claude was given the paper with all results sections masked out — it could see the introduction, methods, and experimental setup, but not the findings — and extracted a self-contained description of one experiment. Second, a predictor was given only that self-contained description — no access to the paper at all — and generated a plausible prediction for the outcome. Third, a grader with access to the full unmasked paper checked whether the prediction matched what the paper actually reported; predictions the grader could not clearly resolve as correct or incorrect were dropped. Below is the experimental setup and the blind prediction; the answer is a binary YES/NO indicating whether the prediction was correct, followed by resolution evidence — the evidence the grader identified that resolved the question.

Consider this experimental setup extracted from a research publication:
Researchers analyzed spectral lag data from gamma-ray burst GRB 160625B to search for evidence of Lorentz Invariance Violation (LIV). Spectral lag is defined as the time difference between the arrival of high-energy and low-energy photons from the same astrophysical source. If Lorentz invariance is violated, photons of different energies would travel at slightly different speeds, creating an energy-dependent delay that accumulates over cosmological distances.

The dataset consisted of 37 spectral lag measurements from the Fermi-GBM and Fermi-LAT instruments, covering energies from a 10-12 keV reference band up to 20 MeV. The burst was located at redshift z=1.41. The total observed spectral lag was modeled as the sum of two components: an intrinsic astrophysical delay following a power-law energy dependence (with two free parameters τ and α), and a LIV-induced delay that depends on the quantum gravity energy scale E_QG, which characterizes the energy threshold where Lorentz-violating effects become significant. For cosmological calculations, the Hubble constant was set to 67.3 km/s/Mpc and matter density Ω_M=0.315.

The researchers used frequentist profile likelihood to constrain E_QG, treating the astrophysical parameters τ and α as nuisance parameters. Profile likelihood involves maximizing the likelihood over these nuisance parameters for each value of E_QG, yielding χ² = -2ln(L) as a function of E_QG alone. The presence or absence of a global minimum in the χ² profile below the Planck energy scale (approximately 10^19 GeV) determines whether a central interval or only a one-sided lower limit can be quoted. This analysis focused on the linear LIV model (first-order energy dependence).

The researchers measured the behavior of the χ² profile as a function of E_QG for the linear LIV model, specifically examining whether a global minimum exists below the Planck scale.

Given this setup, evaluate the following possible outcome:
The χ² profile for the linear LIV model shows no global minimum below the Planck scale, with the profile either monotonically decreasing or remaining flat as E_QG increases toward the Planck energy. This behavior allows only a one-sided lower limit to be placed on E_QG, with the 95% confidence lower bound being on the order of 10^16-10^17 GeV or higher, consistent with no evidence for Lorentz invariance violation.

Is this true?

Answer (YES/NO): YES